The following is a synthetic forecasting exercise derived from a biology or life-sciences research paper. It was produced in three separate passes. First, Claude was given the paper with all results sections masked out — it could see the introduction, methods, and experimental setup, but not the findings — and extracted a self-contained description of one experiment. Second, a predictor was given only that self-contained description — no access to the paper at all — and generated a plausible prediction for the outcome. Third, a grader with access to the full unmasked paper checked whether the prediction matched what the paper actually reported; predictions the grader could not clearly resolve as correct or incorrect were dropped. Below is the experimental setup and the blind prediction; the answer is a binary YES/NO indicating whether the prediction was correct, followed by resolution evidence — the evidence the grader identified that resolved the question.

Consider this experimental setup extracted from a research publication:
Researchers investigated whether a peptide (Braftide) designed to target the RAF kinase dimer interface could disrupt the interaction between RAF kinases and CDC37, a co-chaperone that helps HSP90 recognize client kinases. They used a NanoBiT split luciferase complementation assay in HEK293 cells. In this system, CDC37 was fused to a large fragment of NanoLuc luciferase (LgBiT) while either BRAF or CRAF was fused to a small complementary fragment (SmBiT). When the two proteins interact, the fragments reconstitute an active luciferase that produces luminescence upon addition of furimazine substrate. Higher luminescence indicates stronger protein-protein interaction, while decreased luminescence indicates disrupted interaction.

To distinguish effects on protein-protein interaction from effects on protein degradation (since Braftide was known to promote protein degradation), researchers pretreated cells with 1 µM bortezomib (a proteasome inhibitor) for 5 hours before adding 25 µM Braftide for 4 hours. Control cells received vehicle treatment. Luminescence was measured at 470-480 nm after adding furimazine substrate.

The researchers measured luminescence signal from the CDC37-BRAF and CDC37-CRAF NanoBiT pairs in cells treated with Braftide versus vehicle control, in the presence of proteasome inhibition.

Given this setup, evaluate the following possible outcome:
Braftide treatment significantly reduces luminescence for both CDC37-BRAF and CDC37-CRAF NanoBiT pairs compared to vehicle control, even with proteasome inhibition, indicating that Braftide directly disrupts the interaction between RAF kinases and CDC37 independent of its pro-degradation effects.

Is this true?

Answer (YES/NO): YES